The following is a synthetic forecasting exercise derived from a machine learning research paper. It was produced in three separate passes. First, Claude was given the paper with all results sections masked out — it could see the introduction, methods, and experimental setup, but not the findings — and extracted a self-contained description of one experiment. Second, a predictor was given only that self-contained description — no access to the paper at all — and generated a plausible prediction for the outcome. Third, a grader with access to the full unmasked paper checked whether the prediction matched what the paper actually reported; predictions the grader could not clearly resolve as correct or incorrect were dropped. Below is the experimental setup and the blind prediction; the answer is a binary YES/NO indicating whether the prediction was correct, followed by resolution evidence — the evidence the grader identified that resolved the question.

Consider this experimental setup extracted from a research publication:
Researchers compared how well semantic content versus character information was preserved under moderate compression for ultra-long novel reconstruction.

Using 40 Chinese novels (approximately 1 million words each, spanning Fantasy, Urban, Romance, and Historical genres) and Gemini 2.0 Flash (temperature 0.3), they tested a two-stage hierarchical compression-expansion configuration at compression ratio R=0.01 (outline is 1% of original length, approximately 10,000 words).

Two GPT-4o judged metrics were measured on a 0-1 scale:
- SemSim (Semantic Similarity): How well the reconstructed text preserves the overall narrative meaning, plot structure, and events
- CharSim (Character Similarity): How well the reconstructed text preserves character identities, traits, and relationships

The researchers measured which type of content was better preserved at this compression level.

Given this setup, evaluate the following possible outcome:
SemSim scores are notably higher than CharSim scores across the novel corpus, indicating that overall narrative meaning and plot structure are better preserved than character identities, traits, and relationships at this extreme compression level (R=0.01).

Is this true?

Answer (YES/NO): YES